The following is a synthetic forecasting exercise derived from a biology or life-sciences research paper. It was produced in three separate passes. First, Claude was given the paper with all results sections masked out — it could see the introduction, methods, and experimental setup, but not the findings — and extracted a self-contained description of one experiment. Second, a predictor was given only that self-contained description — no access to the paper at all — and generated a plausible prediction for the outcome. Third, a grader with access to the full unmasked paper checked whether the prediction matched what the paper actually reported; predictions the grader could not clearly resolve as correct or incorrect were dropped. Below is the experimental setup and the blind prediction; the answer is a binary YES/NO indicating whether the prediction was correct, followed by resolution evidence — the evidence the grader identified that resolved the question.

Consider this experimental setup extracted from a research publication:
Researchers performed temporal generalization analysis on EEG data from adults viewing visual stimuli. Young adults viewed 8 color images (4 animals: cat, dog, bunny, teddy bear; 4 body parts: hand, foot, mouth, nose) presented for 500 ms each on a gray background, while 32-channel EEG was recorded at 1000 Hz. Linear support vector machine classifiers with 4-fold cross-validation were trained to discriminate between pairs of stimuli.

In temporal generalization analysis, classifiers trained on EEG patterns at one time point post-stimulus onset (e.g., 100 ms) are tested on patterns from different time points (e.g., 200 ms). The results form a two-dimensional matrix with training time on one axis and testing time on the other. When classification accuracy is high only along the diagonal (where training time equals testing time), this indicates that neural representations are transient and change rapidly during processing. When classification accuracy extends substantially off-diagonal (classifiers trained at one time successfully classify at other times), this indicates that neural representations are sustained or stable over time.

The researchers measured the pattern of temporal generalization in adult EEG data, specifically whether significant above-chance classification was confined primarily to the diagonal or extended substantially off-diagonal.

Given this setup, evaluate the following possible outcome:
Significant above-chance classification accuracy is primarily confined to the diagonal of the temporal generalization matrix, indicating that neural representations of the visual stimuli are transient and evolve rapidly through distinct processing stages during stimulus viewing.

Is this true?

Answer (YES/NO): NO